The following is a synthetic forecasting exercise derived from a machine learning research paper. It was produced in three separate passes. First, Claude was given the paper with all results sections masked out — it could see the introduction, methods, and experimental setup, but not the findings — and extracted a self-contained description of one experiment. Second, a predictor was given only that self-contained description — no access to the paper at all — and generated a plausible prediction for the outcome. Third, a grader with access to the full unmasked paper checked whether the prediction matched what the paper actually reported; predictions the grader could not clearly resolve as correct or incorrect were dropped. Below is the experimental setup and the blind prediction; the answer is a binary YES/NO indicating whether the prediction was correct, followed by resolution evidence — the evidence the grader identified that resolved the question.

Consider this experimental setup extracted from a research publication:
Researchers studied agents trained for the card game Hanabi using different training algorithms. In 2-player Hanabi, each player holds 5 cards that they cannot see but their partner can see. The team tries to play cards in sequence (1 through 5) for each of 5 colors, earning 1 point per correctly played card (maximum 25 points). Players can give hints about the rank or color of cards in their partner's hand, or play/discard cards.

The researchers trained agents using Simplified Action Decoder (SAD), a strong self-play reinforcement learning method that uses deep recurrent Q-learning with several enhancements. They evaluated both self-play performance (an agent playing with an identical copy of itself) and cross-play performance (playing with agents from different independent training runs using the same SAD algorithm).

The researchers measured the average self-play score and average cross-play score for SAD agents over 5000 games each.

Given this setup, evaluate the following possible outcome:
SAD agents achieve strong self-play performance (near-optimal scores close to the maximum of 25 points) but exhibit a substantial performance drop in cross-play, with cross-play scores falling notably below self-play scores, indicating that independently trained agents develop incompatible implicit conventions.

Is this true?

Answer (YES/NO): YES